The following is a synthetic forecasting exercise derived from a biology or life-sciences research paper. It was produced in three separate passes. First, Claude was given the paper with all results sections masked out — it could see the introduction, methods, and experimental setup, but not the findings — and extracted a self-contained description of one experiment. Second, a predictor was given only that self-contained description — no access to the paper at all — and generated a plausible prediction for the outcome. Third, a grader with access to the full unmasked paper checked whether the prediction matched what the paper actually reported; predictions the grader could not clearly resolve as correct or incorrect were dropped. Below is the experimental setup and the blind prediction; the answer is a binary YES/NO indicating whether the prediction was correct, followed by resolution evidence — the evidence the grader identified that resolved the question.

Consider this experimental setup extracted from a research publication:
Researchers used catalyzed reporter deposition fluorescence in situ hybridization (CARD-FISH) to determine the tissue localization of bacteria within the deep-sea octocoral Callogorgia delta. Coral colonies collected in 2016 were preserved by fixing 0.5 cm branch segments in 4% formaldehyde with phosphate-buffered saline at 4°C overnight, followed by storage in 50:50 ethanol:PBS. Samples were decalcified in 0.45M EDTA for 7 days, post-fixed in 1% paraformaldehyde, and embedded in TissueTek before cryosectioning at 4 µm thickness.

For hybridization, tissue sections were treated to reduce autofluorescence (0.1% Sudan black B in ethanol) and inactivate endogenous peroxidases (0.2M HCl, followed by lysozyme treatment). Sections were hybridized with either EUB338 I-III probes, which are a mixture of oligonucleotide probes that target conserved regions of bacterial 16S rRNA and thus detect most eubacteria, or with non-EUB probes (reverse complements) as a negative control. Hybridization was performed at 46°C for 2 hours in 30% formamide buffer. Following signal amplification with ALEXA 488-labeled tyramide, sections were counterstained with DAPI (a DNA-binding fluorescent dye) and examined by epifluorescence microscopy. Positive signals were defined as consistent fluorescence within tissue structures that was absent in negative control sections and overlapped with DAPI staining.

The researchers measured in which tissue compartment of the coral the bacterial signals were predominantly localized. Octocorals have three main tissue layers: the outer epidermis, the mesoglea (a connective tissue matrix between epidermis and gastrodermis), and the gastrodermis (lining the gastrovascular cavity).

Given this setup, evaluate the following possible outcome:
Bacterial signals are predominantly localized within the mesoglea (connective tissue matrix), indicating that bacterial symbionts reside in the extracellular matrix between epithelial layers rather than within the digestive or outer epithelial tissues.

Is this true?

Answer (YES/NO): YES